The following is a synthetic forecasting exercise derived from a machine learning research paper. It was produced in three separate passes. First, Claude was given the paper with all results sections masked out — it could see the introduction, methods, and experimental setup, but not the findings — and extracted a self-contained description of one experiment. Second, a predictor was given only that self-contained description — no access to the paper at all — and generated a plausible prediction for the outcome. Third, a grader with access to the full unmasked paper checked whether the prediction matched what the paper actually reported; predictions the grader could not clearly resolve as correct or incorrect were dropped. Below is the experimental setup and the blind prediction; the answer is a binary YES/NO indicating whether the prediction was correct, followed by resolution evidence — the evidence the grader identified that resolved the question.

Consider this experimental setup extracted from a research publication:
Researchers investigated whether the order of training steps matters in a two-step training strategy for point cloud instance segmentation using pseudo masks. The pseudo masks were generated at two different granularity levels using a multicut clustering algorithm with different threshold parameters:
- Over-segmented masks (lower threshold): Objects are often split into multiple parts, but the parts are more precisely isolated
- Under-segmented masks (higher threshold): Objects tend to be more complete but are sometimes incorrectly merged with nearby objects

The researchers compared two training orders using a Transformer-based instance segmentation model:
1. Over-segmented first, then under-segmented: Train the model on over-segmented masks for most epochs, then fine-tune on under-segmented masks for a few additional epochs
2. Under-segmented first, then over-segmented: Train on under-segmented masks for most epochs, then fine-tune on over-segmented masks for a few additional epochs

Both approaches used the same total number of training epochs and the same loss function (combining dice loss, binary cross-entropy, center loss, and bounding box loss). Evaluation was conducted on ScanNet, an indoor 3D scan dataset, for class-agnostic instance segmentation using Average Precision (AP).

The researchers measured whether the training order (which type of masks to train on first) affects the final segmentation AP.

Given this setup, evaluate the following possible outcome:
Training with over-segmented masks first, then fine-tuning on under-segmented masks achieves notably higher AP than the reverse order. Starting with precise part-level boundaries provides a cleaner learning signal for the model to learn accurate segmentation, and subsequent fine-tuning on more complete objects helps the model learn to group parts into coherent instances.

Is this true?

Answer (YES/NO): YES